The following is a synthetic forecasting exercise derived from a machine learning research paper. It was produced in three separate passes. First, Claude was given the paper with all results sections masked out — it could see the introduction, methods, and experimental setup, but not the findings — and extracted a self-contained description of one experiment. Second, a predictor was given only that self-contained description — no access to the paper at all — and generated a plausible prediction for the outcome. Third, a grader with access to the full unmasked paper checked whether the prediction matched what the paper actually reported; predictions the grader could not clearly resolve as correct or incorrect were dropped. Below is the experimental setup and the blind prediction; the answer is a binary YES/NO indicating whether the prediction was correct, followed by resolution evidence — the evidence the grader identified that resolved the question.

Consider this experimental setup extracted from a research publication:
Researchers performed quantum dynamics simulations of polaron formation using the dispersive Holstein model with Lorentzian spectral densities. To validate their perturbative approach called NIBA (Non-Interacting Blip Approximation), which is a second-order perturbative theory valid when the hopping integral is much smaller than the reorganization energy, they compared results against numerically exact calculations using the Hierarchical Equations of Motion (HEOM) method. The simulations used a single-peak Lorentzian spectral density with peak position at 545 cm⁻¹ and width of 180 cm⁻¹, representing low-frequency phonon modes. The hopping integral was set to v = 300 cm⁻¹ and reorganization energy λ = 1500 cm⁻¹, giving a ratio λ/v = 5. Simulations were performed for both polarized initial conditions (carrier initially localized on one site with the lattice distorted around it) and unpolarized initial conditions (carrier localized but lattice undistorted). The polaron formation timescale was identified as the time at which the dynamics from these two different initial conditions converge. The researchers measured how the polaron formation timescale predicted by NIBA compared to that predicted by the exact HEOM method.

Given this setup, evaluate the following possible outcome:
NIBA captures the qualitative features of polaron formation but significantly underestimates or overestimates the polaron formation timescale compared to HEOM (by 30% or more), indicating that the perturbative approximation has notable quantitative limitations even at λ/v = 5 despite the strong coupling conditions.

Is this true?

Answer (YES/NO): NO